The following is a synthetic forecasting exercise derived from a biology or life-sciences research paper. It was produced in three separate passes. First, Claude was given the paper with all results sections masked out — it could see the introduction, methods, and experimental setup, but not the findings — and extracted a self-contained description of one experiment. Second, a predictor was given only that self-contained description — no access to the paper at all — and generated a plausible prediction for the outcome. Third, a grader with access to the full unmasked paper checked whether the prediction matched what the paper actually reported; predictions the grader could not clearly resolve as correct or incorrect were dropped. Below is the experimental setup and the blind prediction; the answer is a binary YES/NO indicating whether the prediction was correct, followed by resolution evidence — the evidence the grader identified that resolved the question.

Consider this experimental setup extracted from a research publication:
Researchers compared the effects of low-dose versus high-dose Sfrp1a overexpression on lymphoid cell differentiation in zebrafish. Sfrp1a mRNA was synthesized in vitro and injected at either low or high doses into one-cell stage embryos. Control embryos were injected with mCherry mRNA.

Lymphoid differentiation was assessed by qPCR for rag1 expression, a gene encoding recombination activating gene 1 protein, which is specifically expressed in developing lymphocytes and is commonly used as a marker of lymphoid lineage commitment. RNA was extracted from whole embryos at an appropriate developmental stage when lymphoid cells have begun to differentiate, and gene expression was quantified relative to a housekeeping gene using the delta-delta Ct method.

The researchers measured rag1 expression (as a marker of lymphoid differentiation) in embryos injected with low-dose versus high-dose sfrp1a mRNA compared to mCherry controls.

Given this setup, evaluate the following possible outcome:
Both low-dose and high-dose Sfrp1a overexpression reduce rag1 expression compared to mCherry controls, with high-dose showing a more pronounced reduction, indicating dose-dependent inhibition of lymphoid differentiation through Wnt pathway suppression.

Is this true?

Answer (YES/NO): NO